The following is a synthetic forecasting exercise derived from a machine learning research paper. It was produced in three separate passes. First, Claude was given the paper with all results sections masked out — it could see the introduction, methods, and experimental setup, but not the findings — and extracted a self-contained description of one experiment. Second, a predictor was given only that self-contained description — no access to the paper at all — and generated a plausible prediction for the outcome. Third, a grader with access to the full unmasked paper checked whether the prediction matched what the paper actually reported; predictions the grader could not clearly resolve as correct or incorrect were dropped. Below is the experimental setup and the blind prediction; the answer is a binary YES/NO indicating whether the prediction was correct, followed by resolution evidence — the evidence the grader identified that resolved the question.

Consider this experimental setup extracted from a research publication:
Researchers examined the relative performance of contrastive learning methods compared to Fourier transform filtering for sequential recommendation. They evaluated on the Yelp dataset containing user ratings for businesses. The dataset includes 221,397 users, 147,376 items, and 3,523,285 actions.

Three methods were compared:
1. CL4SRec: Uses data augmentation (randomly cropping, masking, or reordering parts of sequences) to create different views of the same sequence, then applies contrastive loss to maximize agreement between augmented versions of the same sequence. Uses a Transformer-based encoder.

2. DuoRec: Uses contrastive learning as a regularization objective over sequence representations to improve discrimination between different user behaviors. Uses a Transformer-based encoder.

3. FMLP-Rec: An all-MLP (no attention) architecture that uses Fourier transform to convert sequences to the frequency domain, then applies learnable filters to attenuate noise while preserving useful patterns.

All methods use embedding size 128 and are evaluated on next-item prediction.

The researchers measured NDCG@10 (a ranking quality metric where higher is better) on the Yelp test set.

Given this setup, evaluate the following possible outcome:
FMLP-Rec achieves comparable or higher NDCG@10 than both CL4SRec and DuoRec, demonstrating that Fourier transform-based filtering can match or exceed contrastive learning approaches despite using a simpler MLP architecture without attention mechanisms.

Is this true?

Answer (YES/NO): YES